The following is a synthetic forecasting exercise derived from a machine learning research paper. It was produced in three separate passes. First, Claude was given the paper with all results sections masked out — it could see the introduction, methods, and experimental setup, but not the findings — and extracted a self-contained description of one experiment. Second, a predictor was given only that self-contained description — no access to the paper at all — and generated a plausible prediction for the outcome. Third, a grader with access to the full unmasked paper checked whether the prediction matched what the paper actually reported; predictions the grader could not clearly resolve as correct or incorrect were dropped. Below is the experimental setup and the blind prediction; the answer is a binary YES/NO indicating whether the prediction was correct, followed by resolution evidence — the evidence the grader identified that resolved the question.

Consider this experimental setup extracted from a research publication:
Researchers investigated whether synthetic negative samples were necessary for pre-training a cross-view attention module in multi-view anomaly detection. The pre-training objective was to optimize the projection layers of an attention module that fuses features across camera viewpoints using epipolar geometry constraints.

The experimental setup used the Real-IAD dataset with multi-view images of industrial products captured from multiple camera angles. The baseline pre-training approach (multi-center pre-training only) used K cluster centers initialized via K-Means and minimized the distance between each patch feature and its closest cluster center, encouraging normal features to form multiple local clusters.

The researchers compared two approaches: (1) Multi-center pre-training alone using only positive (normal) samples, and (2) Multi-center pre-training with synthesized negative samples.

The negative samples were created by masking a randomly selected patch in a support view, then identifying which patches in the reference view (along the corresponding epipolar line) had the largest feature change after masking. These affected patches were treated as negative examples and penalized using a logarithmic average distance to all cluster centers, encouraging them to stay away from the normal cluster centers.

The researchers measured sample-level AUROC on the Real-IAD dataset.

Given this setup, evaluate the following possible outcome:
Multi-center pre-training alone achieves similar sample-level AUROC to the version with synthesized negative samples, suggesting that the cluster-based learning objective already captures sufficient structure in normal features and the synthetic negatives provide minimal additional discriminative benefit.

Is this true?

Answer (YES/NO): NO